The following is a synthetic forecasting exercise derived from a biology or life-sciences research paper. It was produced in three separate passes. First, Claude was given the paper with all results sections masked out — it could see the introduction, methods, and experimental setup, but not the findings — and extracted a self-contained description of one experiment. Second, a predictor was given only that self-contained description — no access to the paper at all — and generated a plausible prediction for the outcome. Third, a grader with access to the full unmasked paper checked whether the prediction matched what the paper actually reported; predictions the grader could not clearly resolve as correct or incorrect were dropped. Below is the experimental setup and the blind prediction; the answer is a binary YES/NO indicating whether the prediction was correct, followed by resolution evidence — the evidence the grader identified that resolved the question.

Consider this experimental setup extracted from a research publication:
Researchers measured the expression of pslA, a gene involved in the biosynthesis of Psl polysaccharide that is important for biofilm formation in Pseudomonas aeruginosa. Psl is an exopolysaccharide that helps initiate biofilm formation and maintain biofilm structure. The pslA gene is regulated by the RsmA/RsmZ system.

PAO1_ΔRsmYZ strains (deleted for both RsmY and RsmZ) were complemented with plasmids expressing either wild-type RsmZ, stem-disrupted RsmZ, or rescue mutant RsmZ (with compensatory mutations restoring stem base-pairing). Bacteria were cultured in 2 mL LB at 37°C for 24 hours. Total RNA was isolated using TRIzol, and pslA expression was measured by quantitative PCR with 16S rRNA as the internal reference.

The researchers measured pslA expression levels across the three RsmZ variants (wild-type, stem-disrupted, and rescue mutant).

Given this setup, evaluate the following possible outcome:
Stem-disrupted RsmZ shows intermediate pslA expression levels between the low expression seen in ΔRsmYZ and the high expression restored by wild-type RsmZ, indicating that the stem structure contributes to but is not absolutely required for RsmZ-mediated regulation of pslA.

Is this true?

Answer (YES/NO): NO